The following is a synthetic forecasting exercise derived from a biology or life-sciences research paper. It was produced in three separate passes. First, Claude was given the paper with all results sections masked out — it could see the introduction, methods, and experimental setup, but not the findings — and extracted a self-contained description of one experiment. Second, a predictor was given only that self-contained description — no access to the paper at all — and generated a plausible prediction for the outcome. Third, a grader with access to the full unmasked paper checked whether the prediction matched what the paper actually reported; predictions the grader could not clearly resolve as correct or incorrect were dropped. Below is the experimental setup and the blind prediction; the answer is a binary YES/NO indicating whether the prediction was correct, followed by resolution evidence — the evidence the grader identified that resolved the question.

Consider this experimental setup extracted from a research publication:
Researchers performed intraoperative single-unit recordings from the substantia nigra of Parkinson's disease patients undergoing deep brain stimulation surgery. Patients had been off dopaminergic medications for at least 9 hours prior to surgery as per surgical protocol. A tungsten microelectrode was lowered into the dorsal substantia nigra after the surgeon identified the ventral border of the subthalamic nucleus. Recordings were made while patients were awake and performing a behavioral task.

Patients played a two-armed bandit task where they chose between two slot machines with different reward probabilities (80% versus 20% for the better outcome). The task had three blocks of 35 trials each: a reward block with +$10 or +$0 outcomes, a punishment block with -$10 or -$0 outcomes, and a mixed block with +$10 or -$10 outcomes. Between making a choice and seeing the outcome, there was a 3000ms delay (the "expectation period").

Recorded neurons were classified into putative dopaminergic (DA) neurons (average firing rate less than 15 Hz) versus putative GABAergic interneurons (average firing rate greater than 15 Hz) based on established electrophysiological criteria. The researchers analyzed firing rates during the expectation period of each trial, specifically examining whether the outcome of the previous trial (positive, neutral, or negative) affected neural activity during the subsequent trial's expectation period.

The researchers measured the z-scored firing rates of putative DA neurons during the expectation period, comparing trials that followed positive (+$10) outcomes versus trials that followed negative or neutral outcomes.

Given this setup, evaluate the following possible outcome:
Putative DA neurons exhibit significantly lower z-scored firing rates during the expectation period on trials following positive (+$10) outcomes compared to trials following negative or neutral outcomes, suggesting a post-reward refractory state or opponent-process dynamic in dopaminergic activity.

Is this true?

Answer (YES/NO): NO